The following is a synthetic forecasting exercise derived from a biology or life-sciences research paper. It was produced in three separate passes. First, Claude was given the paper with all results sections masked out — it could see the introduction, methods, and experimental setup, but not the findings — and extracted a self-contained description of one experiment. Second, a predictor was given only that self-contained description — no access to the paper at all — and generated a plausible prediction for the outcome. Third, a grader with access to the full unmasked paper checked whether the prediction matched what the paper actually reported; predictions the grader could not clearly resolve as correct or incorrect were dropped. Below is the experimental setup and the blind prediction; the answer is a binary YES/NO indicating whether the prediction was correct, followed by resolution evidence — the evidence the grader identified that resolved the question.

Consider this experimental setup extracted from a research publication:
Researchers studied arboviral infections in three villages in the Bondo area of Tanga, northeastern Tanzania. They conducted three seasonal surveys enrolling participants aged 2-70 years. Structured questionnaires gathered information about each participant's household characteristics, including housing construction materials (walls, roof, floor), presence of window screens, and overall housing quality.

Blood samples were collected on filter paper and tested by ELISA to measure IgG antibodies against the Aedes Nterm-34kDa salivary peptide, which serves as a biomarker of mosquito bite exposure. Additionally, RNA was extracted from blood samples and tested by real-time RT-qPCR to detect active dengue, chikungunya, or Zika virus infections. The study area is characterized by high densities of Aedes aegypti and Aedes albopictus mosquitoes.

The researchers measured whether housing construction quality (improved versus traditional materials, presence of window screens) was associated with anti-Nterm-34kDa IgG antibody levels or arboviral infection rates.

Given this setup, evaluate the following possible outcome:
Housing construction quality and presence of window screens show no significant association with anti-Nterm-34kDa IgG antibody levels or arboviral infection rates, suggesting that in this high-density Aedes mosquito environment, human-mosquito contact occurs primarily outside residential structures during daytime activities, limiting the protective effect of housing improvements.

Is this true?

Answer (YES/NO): NO